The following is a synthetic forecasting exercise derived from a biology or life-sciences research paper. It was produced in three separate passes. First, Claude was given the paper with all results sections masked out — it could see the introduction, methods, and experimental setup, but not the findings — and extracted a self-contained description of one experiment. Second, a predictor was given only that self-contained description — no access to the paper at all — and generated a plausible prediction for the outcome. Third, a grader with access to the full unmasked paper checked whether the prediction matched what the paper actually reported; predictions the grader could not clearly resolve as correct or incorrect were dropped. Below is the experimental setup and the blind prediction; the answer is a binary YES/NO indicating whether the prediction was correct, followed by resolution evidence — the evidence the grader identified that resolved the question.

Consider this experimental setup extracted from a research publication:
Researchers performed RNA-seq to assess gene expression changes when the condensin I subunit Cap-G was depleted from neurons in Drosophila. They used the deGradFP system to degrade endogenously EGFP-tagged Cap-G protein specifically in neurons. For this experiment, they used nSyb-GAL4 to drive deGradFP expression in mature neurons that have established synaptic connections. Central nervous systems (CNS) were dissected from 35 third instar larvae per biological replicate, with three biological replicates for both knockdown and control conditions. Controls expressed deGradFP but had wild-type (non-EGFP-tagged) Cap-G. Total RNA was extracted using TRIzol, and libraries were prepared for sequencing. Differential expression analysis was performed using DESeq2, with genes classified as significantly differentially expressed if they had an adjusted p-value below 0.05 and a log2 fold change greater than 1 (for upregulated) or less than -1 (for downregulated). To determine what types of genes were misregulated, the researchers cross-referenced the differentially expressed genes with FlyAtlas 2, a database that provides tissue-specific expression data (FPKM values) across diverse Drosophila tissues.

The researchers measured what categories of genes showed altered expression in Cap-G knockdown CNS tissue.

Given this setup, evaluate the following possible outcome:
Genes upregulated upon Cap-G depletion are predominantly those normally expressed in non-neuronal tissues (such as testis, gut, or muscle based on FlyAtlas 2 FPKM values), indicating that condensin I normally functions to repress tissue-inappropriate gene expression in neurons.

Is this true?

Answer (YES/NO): YES